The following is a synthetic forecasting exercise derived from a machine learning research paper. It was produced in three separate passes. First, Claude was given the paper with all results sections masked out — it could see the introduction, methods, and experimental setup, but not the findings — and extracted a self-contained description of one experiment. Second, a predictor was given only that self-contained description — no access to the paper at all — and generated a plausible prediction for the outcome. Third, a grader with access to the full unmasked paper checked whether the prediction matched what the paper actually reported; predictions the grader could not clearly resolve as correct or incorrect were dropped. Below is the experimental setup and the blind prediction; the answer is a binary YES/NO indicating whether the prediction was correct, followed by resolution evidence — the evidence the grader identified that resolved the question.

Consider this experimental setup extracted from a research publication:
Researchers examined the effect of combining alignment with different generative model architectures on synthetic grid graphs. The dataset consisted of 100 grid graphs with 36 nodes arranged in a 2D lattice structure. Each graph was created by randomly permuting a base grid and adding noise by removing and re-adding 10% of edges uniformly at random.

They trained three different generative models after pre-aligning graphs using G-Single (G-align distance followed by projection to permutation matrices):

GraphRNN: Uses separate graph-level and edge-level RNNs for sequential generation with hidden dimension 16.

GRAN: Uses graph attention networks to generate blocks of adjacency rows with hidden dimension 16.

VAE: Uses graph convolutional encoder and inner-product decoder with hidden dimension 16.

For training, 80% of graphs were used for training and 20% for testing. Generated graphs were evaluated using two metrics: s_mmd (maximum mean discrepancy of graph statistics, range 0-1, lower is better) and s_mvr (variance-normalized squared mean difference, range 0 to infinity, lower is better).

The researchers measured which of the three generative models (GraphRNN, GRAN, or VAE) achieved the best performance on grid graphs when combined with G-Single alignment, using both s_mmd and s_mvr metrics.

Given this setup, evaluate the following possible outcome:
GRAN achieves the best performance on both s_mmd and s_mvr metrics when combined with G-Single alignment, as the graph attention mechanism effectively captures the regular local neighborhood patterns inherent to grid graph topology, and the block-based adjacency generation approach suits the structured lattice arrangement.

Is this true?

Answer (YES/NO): NO